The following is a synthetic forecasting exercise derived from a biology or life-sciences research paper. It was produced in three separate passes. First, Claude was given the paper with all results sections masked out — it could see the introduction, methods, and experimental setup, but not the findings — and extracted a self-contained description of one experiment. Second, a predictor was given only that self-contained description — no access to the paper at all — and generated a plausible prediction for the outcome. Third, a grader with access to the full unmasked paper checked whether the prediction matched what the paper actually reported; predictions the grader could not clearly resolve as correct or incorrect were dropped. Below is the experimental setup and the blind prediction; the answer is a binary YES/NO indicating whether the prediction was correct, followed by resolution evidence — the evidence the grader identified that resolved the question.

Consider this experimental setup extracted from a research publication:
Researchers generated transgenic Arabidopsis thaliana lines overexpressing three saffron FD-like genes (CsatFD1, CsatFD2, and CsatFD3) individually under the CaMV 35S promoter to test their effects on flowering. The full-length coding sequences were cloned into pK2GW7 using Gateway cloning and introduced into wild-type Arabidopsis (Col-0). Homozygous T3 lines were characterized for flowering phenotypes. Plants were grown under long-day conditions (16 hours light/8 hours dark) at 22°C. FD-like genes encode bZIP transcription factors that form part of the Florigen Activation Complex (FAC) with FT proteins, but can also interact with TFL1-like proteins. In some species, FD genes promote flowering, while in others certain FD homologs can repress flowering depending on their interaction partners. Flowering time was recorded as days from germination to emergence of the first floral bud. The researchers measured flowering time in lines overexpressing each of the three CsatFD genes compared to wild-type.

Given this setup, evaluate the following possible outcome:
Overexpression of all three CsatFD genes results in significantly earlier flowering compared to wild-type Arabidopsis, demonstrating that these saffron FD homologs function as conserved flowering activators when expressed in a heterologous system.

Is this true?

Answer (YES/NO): NO